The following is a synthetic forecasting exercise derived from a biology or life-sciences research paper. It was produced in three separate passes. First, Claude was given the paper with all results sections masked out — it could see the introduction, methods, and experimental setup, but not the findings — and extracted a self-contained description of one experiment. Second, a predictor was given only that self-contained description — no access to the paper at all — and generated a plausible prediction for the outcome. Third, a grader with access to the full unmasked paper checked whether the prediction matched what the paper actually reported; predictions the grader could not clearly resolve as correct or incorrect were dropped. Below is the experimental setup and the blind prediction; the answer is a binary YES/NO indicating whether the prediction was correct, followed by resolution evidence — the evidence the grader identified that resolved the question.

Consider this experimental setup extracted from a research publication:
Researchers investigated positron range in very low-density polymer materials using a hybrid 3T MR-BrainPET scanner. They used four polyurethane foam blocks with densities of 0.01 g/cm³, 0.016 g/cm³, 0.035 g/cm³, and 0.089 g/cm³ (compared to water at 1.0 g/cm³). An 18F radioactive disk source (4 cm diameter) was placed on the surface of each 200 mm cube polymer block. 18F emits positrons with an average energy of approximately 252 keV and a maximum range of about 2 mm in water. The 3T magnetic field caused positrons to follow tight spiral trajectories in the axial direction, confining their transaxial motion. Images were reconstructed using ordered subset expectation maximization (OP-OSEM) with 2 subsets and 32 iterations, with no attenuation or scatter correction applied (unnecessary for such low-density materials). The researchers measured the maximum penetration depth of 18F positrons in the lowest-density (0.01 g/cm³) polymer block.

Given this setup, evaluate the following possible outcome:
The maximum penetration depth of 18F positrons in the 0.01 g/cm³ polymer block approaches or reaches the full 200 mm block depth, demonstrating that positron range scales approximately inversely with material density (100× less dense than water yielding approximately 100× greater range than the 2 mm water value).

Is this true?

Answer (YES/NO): NO